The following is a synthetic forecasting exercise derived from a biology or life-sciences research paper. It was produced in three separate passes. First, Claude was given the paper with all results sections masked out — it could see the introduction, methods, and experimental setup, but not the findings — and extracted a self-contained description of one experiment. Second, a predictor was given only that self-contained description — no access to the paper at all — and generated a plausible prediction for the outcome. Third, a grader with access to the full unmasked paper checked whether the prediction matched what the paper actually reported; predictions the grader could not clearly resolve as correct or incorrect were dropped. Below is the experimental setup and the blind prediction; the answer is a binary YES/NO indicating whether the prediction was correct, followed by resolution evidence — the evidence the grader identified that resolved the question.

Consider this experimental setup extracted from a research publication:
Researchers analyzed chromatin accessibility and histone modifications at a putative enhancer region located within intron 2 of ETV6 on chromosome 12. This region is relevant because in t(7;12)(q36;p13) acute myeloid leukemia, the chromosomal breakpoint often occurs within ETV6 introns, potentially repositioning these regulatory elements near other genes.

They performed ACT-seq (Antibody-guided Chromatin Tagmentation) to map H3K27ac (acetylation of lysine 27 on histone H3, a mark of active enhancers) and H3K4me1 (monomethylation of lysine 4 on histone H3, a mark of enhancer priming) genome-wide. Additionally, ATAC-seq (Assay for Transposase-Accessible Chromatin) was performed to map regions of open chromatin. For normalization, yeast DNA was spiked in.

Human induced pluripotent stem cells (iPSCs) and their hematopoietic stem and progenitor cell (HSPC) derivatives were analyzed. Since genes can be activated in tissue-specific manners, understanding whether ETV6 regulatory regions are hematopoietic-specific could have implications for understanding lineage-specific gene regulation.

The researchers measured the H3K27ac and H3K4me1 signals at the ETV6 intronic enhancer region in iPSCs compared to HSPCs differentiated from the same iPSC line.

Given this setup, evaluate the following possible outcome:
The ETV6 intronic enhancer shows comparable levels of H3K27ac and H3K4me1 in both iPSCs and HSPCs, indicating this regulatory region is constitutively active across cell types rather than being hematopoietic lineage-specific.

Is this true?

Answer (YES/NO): NO